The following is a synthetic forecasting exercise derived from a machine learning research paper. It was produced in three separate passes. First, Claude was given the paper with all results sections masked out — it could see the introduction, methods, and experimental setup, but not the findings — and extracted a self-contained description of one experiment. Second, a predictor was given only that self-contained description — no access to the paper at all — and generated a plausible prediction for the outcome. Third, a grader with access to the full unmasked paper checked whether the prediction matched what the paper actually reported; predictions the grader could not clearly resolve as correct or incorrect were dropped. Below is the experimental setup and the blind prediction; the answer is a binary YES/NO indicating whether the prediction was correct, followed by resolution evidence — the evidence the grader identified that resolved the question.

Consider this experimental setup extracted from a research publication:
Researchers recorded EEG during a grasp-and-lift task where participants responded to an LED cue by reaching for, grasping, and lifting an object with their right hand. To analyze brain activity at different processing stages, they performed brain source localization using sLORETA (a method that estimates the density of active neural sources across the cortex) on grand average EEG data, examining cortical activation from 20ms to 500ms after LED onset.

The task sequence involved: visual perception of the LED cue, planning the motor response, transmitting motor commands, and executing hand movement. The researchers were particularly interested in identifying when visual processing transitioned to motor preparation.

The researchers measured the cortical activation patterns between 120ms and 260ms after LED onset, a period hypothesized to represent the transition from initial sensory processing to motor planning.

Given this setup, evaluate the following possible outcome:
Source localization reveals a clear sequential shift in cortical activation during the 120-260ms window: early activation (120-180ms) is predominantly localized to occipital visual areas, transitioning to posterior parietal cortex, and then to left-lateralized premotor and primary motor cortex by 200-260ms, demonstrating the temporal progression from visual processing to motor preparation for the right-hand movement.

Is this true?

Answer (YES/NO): NO